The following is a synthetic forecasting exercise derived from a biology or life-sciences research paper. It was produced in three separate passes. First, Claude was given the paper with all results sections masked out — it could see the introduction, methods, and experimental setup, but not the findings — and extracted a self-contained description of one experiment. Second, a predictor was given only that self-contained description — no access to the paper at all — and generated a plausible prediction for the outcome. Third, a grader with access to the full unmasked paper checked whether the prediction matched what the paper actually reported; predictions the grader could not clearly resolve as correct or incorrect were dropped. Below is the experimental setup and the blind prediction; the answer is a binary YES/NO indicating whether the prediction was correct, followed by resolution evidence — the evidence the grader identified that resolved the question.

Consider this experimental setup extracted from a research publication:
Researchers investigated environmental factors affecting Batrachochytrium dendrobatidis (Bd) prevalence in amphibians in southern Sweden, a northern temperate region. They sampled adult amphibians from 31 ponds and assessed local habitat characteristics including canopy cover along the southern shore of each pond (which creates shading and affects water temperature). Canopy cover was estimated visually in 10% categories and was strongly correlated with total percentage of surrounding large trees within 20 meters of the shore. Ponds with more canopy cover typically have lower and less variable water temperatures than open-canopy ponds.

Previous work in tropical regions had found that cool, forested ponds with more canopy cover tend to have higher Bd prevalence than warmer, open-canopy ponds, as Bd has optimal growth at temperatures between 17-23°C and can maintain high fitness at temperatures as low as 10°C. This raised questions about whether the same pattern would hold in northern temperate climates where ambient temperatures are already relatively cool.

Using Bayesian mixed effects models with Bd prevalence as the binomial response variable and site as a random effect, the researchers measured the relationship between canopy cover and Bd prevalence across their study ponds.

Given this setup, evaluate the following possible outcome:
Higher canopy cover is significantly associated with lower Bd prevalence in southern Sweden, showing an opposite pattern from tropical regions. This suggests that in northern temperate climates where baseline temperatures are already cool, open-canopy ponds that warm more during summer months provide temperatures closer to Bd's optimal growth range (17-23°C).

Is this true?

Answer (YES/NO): NO